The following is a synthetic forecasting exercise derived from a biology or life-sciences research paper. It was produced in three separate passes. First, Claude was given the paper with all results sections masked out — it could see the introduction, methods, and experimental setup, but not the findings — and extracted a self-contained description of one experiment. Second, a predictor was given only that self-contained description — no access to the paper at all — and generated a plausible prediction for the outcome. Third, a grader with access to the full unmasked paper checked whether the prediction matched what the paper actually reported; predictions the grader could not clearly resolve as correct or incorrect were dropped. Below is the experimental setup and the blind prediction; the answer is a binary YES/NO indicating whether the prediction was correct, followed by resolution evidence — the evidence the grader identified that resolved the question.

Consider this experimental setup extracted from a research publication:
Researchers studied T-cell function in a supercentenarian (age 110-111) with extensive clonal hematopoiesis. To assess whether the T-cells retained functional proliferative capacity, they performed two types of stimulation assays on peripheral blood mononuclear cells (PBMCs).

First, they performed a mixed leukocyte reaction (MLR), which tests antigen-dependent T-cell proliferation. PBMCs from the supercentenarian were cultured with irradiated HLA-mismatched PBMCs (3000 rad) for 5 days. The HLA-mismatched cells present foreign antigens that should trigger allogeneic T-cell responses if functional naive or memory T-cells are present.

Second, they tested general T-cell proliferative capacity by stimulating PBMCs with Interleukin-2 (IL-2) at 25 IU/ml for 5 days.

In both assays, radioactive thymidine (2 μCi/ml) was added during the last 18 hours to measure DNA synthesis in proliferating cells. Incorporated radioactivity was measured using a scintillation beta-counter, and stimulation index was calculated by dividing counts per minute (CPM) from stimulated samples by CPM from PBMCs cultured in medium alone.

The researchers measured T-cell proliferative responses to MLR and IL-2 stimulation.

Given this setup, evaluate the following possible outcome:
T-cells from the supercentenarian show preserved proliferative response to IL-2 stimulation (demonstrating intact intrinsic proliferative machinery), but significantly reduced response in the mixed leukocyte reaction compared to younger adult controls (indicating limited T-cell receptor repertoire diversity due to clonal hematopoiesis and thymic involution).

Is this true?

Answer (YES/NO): NO